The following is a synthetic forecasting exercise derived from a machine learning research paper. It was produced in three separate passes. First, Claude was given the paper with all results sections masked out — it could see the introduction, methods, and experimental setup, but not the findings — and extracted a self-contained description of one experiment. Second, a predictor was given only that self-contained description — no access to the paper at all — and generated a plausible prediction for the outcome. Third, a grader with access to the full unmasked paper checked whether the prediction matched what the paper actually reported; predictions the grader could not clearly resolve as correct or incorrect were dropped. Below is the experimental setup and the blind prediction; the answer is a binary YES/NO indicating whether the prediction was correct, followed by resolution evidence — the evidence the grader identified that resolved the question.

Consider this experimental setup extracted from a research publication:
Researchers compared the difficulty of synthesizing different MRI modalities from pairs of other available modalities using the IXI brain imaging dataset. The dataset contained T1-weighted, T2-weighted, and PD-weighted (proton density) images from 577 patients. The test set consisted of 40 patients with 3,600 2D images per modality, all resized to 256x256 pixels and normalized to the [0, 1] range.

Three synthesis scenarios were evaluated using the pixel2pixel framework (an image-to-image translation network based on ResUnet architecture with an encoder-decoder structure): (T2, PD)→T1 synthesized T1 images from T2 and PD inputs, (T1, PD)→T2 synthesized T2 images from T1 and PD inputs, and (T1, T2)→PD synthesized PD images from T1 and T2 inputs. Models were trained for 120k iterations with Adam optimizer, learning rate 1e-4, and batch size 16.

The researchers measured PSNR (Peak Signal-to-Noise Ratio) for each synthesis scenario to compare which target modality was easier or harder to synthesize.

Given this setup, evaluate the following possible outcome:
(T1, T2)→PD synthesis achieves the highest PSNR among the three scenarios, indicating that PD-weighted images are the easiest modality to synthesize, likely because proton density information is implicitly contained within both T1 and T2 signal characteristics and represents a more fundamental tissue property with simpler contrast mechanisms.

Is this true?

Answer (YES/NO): YES